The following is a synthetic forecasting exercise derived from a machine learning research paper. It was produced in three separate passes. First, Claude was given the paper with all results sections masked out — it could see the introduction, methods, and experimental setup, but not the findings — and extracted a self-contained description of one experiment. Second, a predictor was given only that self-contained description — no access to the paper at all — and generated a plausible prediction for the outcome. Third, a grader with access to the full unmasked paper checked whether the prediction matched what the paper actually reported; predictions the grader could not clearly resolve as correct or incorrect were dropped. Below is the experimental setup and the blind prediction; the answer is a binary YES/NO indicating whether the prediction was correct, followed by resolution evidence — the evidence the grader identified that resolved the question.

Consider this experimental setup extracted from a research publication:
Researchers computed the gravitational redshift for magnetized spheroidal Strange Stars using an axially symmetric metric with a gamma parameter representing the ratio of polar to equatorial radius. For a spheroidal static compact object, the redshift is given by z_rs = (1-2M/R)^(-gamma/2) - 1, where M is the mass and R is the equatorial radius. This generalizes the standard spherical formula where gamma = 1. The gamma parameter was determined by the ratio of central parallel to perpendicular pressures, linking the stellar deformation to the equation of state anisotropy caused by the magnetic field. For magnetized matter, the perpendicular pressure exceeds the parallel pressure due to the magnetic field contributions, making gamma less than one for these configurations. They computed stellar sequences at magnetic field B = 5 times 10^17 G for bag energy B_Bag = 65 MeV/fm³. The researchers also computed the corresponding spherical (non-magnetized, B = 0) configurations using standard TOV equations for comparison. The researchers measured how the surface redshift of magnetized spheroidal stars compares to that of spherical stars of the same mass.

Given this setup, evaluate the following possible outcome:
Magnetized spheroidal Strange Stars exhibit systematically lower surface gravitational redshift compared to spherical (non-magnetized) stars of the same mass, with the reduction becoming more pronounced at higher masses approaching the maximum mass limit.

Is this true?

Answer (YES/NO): YES